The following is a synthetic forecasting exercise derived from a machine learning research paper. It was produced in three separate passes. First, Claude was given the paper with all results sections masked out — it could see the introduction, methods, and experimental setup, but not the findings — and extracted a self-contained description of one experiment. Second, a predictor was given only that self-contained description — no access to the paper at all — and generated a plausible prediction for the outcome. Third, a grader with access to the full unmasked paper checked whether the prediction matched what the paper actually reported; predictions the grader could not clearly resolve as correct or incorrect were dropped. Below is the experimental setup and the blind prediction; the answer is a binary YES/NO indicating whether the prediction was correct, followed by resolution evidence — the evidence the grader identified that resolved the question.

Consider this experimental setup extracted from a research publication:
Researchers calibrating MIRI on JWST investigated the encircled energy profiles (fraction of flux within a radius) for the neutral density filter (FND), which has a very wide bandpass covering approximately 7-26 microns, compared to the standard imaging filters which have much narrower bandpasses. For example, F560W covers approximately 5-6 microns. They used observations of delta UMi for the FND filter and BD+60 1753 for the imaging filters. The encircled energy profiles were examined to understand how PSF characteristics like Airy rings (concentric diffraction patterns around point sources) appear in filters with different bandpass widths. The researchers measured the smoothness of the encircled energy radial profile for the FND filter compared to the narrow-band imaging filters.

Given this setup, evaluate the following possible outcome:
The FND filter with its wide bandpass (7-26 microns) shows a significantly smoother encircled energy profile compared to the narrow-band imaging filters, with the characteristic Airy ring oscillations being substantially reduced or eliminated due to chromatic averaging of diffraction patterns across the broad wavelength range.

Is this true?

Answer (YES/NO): YES